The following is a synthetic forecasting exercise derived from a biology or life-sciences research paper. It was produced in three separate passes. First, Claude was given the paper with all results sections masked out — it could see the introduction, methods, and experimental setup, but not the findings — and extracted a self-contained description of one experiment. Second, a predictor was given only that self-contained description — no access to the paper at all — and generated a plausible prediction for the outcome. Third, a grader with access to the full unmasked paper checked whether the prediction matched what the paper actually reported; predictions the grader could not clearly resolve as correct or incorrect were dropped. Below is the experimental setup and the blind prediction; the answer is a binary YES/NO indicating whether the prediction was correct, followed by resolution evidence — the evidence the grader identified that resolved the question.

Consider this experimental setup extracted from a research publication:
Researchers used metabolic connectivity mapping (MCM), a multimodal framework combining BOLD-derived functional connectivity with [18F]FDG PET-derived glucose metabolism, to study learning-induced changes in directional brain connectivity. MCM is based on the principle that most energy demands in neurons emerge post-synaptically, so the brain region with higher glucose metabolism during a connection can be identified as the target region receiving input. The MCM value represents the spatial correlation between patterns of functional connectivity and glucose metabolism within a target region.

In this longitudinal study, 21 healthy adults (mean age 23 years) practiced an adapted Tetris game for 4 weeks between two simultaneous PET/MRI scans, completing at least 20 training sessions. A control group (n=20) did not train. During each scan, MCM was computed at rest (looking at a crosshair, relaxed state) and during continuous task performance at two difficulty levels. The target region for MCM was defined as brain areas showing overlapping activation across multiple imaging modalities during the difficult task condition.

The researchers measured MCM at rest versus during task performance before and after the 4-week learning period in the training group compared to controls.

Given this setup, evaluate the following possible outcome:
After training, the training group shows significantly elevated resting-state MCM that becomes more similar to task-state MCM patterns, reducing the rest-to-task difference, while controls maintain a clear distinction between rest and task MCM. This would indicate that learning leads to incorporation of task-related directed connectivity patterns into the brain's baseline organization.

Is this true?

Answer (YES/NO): NO